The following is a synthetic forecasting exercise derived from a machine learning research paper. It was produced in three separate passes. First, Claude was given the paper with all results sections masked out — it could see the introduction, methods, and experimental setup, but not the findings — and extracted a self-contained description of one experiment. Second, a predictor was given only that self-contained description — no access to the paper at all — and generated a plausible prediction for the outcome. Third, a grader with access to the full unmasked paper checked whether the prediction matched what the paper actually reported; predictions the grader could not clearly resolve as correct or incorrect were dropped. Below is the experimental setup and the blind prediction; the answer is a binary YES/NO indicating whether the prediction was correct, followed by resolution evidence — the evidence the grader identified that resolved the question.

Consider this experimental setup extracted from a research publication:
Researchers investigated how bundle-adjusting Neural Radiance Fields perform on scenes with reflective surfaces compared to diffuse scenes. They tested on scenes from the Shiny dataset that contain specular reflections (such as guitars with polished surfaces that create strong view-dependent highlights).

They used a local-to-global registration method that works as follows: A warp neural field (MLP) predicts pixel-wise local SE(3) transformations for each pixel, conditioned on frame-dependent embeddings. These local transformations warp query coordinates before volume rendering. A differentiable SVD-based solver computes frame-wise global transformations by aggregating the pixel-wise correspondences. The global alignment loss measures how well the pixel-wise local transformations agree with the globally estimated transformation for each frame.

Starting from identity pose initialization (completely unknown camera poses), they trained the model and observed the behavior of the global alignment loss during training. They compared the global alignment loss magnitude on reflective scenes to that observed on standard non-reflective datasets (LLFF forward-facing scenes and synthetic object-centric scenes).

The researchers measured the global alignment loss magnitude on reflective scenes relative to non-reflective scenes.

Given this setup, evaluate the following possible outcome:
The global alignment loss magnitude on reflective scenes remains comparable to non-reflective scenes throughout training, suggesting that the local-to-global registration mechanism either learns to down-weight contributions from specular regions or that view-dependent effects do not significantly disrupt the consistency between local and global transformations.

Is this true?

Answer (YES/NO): NO